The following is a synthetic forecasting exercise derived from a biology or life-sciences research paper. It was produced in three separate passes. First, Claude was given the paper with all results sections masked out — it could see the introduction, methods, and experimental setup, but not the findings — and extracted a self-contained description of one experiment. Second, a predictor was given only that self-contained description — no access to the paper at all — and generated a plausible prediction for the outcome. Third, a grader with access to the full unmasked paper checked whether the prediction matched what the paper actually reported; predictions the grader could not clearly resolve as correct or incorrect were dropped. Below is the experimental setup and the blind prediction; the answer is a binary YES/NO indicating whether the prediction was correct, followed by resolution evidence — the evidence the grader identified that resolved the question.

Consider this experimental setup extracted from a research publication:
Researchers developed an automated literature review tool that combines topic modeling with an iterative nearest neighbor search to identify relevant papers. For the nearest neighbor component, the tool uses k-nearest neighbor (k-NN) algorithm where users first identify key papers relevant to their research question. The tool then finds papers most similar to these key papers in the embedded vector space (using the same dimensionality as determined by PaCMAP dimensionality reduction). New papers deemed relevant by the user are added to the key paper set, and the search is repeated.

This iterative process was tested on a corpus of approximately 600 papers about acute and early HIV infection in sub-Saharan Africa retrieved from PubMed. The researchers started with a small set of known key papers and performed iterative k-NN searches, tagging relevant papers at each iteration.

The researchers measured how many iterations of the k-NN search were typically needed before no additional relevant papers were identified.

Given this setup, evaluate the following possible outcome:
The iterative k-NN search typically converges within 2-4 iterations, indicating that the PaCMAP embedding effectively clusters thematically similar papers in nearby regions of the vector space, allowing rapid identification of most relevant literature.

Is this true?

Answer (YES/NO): YES